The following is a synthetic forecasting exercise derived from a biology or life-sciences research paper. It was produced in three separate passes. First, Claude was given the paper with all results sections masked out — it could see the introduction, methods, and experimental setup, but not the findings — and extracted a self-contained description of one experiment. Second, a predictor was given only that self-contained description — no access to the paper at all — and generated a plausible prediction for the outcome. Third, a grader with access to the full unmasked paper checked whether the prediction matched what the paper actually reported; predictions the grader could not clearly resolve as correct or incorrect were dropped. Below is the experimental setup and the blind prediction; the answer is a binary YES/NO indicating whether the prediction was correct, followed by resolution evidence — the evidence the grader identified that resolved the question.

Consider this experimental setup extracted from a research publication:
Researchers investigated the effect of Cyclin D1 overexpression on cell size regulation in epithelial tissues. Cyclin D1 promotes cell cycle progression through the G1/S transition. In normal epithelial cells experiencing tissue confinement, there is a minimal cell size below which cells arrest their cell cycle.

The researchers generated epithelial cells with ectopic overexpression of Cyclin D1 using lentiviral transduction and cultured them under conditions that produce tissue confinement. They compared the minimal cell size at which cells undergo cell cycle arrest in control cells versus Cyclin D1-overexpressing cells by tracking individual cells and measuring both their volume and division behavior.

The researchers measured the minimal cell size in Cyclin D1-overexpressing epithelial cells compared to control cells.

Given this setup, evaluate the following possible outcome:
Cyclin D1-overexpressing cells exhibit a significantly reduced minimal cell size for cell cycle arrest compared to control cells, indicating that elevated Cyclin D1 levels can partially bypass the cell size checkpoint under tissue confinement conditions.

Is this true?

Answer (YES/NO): YES